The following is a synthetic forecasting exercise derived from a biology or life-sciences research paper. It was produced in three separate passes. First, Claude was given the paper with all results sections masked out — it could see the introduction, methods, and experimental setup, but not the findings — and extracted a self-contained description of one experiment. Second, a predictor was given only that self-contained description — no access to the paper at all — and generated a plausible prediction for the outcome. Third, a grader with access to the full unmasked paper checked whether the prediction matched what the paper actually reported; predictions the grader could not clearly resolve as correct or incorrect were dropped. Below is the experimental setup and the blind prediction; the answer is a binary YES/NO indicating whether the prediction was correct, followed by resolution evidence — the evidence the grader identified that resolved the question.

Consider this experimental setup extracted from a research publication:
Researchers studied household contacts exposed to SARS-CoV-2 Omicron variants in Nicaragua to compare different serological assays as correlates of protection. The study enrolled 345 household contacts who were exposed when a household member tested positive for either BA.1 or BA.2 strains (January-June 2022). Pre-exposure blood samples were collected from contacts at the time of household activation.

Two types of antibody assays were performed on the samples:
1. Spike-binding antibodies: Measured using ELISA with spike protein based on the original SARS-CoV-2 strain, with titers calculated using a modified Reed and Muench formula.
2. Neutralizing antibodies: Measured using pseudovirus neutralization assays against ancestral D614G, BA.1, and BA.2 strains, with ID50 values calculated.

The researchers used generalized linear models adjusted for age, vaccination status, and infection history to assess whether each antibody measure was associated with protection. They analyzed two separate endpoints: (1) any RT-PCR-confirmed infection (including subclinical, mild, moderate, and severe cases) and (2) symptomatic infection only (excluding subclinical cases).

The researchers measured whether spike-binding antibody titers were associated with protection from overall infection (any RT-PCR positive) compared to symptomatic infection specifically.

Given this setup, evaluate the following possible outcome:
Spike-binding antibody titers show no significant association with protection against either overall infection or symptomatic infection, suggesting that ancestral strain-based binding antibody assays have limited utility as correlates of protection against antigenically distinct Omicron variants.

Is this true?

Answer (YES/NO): NO